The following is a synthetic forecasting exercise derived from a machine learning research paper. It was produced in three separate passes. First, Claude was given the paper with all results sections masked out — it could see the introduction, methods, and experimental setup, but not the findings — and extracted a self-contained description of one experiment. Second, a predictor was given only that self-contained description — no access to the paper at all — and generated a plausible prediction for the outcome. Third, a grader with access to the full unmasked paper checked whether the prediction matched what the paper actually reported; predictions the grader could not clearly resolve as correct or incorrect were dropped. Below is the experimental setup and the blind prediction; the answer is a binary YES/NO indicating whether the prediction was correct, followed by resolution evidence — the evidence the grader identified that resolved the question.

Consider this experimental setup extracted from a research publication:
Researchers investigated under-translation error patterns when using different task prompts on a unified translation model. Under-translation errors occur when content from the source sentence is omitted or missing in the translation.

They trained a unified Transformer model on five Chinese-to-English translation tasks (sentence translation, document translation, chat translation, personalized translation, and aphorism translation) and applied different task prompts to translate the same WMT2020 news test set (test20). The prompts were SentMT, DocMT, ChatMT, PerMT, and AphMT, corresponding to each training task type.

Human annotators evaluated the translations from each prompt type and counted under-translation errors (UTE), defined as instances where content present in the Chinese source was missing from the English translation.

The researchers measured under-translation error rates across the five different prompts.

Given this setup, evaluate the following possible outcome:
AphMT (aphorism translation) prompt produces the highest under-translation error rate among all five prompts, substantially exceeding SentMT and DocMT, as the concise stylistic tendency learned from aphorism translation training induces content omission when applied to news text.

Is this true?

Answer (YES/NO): NO